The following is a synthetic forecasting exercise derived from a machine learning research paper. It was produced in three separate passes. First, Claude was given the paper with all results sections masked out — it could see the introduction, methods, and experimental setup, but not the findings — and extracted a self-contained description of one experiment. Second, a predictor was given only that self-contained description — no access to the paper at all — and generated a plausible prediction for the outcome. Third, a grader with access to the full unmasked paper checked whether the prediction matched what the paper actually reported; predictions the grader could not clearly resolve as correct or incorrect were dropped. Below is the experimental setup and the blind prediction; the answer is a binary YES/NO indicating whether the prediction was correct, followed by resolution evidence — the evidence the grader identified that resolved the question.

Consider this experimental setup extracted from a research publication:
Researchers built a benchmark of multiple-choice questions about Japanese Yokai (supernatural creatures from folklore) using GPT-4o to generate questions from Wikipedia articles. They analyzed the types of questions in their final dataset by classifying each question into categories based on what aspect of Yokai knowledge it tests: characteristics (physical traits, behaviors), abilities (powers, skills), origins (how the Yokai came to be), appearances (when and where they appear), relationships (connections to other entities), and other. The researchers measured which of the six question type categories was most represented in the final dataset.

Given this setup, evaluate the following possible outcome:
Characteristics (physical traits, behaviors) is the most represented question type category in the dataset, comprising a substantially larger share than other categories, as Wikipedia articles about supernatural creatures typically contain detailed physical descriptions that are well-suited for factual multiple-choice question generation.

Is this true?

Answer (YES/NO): NO